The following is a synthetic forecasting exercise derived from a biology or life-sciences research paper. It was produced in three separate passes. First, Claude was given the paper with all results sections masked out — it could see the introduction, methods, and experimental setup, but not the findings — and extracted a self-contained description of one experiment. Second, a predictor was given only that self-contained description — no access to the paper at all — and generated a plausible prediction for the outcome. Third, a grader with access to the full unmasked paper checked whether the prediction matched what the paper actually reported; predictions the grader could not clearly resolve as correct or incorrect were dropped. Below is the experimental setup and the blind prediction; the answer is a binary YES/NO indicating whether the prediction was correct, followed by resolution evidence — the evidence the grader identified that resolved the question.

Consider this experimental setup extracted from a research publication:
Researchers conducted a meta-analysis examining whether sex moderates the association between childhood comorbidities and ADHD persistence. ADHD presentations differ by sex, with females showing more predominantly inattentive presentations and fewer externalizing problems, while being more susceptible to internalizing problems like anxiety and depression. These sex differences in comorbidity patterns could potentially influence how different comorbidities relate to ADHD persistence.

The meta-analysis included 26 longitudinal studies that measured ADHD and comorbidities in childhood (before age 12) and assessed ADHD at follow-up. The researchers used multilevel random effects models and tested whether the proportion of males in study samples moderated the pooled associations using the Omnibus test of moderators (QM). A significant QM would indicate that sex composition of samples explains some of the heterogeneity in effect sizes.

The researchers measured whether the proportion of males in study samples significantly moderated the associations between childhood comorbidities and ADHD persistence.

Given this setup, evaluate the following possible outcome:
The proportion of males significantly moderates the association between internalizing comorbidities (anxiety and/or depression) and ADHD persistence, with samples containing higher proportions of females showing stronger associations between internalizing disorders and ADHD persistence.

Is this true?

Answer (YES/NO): NO